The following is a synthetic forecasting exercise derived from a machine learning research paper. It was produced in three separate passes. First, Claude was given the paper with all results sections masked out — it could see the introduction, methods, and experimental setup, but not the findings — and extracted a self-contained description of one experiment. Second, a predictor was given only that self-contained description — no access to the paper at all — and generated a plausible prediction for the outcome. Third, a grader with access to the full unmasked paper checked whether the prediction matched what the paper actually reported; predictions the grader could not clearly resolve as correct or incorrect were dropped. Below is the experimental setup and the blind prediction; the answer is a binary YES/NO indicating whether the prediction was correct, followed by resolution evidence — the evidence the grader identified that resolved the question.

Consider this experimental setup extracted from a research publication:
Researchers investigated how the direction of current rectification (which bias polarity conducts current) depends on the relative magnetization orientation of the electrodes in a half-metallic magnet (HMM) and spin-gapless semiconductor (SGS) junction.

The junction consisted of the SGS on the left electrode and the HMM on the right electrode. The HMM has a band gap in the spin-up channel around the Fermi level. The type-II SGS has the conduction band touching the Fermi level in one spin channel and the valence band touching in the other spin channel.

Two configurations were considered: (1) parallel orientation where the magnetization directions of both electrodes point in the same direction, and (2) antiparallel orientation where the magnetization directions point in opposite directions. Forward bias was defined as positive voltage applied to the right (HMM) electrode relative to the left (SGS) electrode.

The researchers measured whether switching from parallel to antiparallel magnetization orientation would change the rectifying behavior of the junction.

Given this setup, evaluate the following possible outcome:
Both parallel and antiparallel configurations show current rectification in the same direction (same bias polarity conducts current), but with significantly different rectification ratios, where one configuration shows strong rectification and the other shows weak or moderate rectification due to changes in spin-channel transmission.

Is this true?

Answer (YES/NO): NO